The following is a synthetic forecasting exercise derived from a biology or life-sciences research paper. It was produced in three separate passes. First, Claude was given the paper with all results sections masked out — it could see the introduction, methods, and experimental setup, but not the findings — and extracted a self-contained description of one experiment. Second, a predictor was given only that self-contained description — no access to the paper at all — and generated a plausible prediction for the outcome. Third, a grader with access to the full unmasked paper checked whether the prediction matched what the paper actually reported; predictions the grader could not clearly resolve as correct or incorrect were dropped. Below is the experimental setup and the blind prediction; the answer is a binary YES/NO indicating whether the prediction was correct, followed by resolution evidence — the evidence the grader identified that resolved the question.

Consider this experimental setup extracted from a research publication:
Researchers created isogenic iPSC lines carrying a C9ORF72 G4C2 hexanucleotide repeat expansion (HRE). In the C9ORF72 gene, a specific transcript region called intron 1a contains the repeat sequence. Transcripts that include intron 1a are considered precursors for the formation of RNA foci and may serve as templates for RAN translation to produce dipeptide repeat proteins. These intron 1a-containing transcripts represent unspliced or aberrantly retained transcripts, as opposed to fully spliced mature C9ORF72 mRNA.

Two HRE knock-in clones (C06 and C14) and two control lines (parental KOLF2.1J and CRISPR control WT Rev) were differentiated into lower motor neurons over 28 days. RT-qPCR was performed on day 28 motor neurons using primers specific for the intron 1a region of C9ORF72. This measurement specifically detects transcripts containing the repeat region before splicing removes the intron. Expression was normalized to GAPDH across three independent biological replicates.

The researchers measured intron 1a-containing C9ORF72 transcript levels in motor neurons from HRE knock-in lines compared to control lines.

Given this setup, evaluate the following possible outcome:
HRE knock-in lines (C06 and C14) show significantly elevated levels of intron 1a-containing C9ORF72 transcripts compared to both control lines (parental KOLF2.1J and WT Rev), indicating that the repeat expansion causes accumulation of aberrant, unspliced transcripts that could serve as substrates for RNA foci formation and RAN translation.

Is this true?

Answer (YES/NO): NO